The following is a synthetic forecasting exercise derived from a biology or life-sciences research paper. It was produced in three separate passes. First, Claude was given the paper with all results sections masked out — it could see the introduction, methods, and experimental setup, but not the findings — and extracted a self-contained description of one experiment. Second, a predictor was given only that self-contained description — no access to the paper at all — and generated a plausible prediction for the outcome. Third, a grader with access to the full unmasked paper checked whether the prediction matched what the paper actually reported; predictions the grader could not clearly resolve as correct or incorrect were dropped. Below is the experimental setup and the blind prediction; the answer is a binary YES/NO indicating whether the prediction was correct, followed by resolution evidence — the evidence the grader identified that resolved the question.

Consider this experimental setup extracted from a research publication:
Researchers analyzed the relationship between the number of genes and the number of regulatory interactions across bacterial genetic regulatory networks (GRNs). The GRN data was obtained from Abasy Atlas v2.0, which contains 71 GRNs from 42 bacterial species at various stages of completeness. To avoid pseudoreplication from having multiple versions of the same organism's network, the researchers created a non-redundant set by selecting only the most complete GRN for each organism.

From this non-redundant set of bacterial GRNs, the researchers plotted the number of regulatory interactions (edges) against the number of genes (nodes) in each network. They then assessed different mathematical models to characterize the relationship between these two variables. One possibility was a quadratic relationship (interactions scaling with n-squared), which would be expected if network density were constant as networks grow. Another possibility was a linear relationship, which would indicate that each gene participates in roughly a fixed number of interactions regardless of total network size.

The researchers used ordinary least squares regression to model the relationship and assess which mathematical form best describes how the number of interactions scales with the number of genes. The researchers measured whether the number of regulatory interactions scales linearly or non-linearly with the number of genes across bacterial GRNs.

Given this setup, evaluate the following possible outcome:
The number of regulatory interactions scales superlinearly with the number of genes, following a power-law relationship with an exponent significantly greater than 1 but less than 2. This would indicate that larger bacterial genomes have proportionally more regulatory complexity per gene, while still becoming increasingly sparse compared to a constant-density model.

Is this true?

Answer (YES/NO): NO